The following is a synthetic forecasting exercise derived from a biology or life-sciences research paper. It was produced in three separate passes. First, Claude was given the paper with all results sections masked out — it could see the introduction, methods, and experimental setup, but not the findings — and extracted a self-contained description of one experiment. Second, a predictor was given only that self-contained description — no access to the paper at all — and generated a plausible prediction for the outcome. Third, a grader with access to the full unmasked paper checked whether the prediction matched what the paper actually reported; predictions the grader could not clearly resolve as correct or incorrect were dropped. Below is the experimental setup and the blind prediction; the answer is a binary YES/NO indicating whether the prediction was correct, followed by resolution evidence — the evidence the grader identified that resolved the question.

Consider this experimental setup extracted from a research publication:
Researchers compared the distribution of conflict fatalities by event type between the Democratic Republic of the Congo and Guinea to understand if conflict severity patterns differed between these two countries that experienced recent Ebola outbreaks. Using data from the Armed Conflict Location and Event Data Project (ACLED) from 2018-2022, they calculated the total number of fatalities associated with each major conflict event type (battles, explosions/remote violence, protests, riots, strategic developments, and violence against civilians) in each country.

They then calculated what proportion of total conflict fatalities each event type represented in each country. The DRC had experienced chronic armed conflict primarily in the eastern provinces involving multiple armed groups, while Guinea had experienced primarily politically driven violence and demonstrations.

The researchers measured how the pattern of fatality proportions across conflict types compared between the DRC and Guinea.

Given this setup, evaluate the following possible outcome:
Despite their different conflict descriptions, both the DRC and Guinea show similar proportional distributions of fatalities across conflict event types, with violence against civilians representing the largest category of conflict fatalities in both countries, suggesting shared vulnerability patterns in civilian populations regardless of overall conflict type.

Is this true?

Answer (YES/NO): NO